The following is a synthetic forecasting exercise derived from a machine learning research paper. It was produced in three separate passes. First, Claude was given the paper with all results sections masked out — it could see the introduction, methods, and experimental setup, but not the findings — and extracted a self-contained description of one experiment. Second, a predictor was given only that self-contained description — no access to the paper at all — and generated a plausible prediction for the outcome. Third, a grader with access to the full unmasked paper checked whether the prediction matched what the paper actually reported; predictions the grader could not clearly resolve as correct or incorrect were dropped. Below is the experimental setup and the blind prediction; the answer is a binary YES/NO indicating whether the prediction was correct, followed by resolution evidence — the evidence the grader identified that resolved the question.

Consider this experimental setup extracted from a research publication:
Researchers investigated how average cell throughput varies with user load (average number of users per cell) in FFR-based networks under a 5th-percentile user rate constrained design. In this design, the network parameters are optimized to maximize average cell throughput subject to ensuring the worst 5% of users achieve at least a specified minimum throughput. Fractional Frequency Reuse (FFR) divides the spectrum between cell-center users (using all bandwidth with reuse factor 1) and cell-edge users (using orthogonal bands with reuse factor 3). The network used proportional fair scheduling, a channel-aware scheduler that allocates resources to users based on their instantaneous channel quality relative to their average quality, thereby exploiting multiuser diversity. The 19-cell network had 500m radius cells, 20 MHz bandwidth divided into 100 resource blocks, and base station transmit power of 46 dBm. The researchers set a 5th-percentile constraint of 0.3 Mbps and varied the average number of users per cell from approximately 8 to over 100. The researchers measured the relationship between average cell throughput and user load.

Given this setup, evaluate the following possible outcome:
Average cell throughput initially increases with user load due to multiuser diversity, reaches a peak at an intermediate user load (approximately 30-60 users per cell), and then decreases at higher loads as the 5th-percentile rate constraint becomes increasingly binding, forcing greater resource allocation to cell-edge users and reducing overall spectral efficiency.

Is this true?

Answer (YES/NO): NO